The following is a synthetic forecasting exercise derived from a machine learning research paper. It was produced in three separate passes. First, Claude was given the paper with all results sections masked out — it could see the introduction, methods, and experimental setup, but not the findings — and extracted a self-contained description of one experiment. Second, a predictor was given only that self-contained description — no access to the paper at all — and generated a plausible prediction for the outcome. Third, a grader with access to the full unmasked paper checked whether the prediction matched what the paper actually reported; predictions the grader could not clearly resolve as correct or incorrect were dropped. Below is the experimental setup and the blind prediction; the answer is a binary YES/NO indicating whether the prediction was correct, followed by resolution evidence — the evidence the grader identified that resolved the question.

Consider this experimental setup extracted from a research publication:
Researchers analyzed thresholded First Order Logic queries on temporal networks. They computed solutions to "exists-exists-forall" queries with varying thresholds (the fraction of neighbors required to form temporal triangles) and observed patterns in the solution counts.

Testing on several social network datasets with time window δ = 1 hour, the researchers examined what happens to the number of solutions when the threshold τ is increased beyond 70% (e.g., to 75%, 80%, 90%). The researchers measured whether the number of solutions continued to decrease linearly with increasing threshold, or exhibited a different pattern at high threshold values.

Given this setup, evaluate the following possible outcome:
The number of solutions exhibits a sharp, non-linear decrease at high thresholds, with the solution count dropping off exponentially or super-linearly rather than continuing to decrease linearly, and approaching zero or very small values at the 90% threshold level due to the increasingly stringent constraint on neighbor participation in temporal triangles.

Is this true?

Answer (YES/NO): NO